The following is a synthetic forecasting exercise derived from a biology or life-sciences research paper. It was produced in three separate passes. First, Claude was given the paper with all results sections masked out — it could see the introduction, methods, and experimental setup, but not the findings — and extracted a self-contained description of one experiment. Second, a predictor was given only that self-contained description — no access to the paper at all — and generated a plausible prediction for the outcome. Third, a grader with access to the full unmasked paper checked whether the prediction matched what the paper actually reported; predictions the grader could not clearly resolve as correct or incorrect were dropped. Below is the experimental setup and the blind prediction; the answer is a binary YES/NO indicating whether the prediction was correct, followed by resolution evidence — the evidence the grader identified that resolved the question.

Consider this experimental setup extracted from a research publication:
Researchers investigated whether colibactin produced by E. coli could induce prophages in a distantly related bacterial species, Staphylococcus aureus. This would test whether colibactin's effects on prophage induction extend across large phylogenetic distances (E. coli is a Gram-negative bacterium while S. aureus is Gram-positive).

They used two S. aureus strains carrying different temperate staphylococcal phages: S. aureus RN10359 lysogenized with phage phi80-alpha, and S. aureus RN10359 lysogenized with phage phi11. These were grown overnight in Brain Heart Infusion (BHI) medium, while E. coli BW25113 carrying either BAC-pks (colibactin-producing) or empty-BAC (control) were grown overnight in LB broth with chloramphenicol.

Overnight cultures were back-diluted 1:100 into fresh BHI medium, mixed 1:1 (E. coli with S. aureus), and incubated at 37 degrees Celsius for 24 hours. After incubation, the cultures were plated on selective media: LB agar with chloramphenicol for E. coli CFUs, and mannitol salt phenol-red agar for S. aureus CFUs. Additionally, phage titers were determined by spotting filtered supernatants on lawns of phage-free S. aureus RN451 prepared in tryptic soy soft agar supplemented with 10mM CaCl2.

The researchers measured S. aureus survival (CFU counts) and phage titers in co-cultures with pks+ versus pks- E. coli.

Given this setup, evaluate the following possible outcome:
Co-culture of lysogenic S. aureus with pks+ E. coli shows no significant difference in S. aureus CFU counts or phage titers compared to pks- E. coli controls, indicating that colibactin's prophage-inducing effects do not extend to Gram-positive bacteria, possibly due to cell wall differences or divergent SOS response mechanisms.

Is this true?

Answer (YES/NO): NO